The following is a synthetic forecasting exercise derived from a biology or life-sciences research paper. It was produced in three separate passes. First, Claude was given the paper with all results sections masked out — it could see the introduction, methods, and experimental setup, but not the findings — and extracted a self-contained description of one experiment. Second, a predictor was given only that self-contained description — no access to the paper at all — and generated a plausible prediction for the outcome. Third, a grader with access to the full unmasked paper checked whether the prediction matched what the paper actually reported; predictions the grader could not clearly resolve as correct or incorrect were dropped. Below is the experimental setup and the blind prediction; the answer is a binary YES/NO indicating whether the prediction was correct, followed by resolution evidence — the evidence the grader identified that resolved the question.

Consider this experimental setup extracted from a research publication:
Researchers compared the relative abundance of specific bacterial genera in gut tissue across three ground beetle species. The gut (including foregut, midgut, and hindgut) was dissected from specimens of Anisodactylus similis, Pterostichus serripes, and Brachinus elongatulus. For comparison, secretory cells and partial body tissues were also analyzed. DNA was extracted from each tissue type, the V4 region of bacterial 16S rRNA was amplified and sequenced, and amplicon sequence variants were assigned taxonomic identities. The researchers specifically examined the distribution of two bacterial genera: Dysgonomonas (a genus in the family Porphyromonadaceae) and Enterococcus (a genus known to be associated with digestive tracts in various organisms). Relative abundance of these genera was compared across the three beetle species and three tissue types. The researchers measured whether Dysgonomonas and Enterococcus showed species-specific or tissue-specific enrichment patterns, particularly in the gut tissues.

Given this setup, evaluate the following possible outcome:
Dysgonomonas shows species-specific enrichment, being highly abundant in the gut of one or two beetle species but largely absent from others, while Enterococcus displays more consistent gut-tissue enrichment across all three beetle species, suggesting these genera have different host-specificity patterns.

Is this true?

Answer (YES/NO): NO